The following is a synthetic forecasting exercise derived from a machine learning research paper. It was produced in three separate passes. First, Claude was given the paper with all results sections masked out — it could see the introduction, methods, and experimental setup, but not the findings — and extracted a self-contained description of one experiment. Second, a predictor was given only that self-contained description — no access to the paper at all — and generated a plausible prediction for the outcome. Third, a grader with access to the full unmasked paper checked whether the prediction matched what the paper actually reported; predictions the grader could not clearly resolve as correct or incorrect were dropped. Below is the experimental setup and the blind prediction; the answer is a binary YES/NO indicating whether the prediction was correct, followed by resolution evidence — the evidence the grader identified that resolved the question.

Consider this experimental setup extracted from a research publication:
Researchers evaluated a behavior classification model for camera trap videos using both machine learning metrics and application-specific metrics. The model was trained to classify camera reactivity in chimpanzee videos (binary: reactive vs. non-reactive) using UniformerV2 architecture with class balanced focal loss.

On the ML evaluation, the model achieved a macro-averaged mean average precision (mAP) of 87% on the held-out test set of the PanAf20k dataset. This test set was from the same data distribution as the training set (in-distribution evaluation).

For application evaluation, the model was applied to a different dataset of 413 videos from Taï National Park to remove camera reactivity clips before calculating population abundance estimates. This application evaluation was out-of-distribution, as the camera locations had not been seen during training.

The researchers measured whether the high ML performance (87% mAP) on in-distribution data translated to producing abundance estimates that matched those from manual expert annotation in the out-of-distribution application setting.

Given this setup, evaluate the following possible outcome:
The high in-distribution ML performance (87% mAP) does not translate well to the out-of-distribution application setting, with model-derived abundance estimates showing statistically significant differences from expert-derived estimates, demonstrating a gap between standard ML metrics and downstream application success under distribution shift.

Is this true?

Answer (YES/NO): YES